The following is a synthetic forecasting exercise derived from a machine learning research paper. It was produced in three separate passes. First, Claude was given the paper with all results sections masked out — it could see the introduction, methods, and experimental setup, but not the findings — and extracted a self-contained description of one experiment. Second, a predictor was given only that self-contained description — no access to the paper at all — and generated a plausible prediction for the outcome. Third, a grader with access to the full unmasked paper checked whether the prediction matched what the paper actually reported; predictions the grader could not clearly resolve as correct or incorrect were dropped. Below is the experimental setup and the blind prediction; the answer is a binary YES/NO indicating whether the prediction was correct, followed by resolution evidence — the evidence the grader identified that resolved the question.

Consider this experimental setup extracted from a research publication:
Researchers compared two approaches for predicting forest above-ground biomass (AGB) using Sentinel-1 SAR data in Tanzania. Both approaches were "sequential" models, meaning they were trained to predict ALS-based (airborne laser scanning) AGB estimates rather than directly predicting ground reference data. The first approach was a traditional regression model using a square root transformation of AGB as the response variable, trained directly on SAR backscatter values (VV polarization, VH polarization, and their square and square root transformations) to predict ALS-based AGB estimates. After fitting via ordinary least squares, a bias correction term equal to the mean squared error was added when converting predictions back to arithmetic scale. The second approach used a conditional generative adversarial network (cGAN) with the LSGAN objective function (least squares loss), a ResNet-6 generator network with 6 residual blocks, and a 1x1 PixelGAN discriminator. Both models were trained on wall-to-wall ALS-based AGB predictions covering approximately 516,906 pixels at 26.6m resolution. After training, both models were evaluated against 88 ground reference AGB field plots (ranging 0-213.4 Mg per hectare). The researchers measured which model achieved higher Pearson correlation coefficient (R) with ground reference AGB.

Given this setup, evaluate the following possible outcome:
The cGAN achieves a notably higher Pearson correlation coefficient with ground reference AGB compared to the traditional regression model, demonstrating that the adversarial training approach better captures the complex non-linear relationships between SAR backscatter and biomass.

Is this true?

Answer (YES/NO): NO